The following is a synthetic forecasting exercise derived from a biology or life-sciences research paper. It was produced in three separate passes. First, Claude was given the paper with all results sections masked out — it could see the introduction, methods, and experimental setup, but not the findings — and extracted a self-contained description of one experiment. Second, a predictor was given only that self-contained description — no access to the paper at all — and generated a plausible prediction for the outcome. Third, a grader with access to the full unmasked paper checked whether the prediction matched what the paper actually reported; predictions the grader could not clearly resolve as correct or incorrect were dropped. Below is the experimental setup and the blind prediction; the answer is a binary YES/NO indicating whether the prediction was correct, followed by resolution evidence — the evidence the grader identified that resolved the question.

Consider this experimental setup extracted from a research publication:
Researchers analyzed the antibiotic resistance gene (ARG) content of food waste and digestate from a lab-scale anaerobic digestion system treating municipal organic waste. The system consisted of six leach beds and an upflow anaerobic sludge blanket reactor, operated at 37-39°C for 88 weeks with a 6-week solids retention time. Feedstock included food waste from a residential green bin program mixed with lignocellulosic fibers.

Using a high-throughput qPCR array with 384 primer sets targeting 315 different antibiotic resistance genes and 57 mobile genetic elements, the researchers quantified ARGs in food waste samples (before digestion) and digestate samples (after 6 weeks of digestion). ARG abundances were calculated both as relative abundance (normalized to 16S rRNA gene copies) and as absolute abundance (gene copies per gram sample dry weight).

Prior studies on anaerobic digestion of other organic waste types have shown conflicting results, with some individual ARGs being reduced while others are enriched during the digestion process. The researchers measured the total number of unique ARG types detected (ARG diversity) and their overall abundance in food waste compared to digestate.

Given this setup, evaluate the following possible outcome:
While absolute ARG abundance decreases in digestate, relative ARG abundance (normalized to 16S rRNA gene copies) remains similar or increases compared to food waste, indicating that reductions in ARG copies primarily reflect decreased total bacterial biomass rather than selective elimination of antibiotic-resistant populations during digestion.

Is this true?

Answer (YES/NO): NO